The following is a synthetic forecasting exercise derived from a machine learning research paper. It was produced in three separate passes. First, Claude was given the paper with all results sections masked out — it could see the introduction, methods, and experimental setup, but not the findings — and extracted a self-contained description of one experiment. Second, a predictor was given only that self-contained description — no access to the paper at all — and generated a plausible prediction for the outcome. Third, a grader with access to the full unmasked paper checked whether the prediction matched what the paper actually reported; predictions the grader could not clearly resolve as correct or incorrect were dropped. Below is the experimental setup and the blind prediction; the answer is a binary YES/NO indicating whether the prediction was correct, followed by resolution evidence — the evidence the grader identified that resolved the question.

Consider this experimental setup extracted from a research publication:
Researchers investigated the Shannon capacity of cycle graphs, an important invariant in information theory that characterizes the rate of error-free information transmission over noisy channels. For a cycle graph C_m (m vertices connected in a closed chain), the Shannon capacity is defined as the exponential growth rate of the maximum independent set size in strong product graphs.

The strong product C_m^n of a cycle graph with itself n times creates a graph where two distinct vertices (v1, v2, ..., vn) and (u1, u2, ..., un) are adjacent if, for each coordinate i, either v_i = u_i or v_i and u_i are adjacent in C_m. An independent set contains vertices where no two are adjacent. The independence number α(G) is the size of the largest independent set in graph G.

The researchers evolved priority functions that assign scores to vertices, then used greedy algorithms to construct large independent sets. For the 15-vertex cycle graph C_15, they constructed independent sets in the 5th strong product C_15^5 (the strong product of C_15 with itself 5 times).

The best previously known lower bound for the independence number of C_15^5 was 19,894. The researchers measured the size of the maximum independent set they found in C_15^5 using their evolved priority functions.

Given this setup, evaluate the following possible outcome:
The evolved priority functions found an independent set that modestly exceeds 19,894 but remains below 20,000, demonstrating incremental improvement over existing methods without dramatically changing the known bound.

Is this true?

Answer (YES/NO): YES